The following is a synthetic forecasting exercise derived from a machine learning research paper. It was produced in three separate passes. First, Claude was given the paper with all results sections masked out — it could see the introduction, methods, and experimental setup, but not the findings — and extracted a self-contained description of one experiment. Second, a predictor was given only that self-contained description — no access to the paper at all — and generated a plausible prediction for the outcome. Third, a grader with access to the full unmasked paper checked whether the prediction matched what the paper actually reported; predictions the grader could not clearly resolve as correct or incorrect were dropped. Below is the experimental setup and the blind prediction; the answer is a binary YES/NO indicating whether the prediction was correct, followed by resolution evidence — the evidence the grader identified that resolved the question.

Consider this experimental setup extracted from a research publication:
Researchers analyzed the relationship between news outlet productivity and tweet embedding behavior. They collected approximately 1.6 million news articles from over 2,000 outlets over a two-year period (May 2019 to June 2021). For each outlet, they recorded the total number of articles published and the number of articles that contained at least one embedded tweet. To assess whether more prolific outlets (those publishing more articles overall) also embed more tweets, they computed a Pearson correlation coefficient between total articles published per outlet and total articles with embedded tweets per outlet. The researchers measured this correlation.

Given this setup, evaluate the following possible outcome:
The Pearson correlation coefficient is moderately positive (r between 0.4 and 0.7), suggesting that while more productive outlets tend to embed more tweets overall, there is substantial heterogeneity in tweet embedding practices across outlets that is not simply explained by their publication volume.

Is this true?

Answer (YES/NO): NO